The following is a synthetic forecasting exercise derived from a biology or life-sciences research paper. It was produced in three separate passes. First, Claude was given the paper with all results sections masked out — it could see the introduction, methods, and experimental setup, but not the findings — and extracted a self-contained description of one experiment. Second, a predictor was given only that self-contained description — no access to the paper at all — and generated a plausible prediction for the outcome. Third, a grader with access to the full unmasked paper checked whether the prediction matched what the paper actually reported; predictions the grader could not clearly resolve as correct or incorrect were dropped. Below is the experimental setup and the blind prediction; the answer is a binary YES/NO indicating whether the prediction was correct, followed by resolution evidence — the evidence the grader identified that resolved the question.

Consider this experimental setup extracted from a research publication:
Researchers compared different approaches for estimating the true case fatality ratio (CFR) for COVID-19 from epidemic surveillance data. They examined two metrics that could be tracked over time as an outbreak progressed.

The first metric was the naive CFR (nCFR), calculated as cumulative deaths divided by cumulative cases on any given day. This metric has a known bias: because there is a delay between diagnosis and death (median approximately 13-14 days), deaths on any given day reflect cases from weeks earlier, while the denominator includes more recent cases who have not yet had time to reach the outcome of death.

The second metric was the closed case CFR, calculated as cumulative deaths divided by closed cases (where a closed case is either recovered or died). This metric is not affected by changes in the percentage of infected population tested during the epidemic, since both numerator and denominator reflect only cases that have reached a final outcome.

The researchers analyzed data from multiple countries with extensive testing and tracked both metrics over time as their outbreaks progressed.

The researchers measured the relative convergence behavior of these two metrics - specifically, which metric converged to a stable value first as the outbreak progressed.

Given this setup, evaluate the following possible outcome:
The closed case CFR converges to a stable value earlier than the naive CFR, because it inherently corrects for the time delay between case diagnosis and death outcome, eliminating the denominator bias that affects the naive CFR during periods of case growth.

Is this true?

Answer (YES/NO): YES